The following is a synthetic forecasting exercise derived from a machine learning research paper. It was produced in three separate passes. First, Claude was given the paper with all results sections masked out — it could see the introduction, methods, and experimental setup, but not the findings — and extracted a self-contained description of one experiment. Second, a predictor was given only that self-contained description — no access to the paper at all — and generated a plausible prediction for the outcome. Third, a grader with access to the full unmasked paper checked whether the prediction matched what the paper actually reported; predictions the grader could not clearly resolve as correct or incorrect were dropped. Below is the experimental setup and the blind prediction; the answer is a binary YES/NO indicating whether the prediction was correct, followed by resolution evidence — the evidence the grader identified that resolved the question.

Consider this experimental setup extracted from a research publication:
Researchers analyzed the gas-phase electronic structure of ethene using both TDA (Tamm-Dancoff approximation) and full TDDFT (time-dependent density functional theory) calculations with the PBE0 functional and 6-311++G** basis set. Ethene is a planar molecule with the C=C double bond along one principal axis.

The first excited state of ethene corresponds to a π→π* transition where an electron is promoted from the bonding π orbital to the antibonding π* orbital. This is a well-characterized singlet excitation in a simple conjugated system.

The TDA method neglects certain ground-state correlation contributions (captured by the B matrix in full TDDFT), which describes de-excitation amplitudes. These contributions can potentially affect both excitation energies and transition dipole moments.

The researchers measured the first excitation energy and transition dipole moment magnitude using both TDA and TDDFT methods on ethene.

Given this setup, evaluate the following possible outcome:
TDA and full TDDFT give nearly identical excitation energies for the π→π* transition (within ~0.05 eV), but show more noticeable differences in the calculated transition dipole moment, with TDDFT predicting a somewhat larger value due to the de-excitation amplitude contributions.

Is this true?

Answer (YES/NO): NO